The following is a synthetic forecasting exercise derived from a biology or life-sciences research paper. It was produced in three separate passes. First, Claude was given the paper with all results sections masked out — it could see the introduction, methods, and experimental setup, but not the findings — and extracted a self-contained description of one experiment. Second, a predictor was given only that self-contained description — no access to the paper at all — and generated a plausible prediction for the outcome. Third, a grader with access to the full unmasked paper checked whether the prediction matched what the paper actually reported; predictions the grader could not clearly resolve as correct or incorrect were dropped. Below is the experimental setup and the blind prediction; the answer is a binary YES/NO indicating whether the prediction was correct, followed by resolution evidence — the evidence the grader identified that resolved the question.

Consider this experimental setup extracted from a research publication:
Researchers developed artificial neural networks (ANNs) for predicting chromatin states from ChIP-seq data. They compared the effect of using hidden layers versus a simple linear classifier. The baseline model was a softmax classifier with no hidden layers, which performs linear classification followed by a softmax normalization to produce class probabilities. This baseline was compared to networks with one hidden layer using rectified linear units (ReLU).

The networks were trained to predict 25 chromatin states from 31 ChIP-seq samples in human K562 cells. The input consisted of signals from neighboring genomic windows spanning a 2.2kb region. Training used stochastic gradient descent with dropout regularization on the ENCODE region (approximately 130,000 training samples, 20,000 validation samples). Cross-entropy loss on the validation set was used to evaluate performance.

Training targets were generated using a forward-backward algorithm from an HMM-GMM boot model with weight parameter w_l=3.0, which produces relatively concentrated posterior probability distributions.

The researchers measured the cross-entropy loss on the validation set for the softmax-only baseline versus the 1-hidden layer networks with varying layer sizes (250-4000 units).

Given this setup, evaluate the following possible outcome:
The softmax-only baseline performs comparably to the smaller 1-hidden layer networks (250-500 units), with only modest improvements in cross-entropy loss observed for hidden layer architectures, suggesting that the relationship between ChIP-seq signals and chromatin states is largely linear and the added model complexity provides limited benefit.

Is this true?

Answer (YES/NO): NO